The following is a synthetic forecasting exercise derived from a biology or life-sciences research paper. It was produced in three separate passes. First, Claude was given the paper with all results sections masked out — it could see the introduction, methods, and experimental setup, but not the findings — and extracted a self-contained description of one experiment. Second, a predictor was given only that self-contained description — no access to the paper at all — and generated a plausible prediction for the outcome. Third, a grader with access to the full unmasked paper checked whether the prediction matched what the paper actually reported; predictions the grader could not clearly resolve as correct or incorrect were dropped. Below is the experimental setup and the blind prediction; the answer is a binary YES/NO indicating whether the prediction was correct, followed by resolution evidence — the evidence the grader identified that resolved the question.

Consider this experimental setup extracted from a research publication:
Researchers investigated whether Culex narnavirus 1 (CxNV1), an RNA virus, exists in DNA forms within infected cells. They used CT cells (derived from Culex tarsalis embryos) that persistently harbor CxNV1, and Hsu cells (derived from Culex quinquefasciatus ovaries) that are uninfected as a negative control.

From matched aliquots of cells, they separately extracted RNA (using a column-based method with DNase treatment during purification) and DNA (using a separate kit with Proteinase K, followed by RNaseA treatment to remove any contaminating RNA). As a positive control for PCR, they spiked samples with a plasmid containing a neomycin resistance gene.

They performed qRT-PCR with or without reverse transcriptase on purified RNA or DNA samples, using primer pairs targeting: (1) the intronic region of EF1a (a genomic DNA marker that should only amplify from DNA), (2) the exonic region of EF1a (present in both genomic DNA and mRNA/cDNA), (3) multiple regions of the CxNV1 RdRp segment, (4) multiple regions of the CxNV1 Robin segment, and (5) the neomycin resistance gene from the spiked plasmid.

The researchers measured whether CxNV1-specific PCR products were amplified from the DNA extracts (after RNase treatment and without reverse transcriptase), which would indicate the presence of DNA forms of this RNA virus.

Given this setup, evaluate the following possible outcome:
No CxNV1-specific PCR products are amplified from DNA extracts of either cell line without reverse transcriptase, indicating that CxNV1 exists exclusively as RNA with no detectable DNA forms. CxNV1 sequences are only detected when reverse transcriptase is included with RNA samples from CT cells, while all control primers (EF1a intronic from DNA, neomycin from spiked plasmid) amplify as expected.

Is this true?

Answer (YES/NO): NO